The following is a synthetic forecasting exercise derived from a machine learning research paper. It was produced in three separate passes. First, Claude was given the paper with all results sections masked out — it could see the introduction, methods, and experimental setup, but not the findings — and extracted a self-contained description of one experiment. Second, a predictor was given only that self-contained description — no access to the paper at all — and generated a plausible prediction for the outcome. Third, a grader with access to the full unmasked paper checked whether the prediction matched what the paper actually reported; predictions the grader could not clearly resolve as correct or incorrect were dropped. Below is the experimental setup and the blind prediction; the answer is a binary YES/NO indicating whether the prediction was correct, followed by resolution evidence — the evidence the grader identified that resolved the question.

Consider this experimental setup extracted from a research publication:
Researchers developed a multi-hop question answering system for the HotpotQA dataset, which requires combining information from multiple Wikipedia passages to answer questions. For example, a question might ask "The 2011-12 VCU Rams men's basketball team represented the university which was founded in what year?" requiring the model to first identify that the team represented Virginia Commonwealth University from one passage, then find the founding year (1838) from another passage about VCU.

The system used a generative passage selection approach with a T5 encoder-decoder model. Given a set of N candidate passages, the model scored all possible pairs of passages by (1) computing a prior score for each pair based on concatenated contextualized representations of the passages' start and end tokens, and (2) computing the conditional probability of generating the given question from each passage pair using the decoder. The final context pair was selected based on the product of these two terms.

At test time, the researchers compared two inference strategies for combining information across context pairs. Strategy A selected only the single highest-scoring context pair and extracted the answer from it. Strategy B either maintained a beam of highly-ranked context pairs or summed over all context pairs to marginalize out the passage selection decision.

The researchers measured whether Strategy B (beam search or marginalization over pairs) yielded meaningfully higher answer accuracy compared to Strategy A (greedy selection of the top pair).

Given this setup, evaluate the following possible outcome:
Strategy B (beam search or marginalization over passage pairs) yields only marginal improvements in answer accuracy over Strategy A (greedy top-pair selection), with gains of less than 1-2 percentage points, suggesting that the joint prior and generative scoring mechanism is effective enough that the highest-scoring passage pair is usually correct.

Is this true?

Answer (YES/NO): YES